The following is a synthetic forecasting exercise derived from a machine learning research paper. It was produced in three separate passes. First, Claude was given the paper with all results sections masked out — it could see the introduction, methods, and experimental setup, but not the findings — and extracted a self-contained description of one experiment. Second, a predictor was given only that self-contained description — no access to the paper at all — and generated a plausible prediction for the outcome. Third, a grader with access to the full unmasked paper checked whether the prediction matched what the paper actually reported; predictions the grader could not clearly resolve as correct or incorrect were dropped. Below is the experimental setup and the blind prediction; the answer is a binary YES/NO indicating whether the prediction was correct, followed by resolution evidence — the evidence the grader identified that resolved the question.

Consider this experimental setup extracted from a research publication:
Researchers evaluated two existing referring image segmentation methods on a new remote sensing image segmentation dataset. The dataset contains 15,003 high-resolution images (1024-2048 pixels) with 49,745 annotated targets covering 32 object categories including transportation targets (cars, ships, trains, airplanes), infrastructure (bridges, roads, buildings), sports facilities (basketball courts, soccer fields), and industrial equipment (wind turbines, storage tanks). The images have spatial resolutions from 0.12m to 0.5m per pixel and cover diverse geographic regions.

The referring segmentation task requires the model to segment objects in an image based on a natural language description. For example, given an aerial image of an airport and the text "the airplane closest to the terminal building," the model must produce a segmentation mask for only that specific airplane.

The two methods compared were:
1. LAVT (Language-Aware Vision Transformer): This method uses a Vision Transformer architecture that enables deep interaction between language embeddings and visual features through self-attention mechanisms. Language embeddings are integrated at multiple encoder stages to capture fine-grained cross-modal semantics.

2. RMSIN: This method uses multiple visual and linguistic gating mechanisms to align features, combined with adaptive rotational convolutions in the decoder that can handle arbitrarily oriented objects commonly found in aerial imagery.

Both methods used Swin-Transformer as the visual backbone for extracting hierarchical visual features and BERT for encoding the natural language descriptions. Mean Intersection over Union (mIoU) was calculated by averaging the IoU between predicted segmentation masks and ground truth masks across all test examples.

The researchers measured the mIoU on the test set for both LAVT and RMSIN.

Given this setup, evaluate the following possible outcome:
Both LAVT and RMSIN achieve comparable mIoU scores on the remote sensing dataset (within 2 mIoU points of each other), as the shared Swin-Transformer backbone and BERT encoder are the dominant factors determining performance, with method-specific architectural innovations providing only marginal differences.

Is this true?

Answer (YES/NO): NO